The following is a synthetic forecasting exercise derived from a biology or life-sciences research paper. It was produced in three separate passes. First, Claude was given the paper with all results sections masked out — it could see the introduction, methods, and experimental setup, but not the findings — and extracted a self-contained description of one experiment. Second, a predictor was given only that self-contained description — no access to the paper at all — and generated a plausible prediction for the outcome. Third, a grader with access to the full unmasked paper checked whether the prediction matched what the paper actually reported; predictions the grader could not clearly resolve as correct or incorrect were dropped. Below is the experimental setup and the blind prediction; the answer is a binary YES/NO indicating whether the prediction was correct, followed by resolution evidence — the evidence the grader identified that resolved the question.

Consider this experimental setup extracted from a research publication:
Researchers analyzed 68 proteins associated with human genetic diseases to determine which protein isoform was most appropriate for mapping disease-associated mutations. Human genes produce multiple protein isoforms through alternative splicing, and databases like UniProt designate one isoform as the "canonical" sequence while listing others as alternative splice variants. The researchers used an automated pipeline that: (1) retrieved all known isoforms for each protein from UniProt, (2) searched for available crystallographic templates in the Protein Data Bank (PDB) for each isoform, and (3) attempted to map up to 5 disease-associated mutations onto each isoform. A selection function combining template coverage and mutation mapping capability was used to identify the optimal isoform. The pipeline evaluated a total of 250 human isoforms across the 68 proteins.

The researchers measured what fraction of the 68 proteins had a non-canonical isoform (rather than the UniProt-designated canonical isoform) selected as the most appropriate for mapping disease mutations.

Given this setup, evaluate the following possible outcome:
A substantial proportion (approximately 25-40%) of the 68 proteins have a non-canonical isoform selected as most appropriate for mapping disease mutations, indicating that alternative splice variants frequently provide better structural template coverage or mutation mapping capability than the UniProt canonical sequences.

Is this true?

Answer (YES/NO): NO